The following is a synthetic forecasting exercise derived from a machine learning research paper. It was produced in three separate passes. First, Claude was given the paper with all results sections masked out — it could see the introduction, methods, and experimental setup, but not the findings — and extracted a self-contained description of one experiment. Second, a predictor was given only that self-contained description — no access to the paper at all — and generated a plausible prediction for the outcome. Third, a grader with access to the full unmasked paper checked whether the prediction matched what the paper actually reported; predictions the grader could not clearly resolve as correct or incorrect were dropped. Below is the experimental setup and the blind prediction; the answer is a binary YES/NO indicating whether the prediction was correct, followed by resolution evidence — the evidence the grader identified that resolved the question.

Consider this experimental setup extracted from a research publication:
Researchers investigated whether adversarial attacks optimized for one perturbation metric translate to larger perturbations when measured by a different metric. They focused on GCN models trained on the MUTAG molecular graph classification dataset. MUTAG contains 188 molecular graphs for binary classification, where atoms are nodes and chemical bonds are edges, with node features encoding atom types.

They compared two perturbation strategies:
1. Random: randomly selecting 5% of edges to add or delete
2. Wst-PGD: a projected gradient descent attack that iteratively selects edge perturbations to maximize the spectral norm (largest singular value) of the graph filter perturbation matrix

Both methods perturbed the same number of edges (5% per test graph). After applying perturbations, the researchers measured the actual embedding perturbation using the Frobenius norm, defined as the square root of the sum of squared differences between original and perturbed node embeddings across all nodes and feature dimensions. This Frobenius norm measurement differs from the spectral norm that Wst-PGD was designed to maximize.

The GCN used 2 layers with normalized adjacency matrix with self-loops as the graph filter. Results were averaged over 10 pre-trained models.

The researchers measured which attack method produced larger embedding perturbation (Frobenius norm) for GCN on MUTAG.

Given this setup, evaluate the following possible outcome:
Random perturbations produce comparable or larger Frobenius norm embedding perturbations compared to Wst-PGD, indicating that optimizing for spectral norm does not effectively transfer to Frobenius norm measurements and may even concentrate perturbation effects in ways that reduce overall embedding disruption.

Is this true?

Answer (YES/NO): YES